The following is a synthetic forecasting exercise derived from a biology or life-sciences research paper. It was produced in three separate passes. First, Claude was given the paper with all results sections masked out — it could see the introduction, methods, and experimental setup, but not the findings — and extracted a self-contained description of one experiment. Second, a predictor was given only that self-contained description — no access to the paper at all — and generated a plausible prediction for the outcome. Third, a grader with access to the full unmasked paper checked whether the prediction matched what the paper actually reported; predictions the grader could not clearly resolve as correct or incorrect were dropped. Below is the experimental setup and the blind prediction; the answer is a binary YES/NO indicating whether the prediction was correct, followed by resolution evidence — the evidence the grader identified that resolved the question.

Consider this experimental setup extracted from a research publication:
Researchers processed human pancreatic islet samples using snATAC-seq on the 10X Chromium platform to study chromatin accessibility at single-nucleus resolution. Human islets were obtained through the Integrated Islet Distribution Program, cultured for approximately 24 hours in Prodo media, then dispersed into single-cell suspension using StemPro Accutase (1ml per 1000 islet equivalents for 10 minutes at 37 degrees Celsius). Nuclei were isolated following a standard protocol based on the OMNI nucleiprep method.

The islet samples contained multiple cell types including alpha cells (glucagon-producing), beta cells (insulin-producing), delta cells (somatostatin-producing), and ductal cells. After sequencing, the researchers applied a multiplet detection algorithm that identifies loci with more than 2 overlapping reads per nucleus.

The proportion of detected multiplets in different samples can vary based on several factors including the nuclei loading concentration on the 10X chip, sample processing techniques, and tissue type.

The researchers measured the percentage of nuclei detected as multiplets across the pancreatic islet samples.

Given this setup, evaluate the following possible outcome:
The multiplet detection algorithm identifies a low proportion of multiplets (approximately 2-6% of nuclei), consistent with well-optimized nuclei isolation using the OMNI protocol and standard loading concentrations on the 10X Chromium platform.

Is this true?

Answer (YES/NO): YES